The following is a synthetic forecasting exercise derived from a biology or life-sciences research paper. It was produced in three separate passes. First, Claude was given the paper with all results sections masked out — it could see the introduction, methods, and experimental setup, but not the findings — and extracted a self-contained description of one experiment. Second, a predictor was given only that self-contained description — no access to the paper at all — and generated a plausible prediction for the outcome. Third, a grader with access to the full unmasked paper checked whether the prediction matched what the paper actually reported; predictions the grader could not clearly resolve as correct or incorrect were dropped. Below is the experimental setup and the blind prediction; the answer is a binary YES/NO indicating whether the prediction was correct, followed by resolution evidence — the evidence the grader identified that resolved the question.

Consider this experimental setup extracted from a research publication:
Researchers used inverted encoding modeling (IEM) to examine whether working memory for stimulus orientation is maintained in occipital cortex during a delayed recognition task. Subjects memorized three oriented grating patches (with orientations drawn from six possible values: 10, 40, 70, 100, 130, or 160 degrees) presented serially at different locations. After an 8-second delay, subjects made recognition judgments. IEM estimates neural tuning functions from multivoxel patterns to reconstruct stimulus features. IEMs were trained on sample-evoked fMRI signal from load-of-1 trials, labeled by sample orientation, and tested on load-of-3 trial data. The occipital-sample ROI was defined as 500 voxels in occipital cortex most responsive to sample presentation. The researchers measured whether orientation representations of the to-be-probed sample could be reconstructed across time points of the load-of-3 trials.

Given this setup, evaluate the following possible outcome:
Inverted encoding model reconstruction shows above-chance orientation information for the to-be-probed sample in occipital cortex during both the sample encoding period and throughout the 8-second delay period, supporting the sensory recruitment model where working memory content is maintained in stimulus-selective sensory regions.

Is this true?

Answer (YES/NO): NO